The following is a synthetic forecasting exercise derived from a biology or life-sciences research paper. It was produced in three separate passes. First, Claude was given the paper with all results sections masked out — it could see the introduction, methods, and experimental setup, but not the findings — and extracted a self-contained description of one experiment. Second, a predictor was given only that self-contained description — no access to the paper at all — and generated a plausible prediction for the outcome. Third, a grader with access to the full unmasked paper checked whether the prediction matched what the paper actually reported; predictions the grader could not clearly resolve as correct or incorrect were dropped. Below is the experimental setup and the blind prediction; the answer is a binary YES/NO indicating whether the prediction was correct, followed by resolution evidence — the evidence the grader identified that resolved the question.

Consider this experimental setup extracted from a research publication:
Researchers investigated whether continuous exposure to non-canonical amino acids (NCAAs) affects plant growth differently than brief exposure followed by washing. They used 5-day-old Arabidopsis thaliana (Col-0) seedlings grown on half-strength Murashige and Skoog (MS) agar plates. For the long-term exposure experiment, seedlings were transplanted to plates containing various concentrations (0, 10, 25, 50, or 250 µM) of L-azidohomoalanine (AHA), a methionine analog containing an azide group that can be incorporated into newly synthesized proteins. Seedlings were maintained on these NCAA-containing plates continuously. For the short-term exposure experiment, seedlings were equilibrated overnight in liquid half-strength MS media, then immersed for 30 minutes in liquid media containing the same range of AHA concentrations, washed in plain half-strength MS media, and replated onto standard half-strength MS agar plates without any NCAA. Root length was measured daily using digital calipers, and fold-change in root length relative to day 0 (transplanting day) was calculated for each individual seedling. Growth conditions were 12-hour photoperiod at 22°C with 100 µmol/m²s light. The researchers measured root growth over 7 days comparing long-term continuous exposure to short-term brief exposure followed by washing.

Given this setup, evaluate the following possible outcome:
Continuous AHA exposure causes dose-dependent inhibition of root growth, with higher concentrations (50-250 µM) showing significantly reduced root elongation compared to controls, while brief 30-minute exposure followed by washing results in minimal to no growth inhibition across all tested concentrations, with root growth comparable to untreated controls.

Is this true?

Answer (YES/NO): YES